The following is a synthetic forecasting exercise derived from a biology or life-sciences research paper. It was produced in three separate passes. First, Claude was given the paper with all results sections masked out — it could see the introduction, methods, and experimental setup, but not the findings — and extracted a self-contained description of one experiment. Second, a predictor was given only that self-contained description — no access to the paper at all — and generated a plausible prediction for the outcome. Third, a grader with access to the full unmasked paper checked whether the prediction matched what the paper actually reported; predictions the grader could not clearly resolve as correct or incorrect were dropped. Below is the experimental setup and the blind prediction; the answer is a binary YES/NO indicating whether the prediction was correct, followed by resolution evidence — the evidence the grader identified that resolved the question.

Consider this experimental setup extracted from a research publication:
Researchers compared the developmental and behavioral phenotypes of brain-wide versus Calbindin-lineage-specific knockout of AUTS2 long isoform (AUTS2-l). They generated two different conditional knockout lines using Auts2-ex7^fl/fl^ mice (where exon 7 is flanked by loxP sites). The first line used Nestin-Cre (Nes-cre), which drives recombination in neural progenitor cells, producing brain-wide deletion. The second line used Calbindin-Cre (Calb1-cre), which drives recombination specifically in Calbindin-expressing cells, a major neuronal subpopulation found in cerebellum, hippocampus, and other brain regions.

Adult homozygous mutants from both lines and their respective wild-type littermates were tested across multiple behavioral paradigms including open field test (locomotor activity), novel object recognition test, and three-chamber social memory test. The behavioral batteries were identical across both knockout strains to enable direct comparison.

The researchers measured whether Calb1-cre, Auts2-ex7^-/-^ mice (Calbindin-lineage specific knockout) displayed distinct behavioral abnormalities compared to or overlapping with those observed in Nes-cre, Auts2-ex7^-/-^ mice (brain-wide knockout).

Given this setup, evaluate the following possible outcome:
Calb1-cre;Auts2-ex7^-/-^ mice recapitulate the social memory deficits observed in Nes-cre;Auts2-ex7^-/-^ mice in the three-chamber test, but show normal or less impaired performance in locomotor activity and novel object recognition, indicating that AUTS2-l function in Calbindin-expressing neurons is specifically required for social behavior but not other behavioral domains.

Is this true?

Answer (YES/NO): NO